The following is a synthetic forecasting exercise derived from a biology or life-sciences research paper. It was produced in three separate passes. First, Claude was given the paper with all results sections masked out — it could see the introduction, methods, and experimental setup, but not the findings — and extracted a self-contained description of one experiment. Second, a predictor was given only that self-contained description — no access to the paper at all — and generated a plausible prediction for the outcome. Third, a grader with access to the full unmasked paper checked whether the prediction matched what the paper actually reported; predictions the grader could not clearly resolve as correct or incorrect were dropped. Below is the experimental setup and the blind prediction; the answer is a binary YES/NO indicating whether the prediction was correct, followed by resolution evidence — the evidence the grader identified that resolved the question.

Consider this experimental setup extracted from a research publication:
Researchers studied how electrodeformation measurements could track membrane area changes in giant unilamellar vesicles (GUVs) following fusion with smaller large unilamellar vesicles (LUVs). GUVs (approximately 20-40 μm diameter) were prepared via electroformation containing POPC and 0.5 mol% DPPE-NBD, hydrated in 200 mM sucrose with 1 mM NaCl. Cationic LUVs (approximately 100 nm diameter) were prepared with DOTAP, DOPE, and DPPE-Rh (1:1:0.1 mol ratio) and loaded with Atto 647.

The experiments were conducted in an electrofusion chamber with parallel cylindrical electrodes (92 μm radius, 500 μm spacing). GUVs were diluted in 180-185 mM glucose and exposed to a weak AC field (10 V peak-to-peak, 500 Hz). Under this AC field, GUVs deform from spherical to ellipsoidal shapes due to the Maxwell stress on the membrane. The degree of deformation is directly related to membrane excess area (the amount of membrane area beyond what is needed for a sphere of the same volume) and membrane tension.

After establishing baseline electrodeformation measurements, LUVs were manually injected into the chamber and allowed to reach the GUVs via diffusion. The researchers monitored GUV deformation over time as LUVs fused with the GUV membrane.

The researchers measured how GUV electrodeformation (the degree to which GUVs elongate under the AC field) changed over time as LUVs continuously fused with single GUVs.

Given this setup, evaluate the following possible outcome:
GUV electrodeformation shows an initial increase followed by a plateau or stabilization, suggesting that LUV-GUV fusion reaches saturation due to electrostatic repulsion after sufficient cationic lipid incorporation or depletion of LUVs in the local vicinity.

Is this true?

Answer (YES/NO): NO